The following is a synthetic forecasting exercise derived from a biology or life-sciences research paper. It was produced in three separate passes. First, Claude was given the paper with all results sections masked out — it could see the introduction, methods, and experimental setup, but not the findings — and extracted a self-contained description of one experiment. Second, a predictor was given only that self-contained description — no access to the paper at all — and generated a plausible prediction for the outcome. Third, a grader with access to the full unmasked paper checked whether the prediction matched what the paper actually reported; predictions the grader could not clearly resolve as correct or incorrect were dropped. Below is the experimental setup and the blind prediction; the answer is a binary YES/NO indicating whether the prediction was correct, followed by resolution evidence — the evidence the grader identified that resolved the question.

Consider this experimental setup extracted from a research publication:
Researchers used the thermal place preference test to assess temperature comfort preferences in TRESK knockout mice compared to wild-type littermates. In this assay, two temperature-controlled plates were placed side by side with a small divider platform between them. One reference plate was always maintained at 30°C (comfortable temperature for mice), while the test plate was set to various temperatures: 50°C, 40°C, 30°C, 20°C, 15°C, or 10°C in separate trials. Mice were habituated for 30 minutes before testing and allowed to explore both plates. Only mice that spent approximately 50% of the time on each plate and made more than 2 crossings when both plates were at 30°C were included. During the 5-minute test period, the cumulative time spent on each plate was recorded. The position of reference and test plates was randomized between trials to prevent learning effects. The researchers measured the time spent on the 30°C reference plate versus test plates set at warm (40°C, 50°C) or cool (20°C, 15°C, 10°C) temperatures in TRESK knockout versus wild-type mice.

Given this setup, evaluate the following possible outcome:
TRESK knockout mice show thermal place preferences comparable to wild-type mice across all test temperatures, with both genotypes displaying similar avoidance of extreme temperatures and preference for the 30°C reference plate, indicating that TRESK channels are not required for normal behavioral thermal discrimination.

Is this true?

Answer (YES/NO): NO